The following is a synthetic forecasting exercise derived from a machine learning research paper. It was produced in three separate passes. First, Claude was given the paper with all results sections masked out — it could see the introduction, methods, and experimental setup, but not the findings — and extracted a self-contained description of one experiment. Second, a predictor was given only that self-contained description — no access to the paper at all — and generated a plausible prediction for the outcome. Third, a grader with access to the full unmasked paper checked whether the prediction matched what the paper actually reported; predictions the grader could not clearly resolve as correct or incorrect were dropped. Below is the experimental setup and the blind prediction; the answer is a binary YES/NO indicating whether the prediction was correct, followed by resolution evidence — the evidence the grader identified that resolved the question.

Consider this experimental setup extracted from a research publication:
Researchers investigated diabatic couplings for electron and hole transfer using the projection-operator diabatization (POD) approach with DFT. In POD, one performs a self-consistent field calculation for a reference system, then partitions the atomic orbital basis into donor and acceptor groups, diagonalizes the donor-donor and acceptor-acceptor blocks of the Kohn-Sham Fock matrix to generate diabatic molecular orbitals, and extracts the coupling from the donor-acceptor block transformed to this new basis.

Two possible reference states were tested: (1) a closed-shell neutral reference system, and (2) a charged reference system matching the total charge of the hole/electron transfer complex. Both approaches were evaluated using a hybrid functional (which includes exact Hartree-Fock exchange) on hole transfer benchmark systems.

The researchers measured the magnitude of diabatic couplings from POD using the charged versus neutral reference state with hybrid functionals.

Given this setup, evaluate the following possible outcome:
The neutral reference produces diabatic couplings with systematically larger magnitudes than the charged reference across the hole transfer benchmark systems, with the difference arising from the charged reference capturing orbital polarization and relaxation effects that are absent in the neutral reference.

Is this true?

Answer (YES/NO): NO